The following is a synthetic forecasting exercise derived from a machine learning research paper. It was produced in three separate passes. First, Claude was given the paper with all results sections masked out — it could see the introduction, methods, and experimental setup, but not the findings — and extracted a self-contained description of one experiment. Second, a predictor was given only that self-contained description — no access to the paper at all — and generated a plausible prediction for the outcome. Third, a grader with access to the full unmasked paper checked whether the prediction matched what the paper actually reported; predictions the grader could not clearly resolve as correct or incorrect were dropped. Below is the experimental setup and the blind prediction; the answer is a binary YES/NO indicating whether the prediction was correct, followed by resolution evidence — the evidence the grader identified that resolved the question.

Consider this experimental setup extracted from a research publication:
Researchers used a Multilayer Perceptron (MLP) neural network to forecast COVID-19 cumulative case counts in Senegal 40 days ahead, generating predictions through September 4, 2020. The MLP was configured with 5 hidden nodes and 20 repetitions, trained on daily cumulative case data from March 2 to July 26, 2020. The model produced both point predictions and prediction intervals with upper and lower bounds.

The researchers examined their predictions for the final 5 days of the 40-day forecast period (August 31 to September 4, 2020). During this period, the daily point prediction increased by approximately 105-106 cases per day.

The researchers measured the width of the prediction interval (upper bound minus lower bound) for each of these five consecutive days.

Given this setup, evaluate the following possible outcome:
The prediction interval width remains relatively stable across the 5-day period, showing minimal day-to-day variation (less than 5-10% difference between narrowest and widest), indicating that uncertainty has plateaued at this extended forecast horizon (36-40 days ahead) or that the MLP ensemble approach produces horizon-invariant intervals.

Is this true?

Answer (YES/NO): NO